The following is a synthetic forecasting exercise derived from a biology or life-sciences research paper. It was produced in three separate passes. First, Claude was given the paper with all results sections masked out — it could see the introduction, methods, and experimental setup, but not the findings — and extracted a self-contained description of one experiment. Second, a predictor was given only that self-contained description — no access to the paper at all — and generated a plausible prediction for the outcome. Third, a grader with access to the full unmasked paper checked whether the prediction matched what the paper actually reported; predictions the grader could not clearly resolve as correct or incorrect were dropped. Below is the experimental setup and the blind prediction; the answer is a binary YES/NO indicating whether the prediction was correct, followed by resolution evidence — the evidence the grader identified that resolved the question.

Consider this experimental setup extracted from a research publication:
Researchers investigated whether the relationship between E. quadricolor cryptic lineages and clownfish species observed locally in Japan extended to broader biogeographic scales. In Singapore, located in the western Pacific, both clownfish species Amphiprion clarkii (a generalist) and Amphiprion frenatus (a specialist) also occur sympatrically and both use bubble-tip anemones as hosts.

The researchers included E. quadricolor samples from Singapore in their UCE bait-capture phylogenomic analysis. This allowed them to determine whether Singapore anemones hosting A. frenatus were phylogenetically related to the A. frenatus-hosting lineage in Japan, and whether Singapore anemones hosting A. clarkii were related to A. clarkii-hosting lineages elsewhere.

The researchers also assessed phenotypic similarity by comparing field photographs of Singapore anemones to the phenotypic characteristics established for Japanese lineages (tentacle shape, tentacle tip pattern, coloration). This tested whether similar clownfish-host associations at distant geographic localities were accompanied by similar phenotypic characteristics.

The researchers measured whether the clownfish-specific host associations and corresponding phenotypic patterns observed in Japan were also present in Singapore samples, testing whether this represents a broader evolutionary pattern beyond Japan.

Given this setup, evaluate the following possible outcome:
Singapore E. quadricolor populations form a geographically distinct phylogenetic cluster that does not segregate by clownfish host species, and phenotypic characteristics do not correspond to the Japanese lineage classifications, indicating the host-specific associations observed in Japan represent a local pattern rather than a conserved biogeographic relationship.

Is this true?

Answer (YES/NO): NO